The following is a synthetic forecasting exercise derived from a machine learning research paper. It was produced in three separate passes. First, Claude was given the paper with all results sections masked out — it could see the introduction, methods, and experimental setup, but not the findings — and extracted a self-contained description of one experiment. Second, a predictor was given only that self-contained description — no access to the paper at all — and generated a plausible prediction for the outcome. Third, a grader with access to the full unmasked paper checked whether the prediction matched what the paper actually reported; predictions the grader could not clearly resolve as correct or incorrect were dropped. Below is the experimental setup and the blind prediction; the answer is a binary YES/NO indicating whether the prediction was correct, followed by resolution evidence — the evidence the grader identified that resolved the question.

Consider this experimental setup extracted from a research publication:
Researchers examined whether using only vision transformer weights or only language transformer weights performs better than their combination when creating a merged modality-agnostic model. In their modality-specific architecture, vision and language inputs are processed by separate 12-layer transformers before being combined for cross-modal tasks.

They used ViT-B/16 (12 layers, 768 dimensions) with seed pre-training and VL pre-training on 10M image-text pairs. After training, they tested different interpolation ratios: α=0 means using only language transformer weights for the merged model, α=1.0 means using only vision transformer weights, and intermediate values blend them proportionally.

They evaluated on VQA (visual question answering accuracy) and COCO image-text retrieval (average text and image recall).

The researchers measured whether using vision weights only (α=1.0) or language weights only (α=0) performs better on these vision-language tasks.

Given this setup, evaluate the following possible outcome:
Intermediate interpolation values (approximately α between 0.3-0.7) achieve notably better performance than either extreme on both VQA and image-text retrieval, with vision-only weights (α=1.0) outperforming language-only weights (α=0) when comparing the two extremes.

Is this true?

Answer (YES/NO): NO